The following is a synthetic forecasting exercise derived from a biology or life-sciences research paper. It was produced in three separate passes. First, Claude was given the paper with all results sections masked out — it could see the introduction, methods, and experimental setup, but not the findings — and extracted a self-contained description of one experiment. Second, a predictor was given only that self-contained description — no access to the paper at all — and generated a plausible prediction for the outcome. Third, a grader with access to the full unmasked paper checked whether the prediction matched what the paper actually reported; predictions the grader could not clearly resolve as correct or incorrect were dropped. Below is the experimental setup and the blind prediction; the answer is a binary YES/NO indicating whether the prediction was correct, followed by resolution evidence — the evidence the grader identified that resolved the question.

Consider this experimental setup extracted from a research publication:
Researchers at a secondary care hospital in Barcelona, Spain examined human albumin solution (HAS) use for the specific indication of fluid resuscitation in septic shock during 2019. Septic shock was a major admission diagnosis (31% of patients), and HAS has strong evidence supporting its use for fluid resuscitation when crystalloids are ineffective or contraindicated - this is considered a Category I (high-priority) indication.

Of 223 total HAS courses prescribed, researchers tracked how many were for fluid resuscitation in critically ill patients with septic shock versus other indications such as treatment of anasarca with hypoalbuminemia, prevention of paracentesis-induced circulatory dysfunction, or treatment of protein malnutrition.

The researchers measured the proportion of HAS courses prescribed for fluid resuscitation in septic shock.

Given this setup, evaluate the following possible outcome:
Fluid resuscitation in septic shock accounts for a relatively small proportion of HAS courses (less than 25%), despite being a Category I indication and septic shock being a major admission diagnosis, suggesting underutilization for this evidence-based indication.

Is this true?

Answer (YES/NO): YES